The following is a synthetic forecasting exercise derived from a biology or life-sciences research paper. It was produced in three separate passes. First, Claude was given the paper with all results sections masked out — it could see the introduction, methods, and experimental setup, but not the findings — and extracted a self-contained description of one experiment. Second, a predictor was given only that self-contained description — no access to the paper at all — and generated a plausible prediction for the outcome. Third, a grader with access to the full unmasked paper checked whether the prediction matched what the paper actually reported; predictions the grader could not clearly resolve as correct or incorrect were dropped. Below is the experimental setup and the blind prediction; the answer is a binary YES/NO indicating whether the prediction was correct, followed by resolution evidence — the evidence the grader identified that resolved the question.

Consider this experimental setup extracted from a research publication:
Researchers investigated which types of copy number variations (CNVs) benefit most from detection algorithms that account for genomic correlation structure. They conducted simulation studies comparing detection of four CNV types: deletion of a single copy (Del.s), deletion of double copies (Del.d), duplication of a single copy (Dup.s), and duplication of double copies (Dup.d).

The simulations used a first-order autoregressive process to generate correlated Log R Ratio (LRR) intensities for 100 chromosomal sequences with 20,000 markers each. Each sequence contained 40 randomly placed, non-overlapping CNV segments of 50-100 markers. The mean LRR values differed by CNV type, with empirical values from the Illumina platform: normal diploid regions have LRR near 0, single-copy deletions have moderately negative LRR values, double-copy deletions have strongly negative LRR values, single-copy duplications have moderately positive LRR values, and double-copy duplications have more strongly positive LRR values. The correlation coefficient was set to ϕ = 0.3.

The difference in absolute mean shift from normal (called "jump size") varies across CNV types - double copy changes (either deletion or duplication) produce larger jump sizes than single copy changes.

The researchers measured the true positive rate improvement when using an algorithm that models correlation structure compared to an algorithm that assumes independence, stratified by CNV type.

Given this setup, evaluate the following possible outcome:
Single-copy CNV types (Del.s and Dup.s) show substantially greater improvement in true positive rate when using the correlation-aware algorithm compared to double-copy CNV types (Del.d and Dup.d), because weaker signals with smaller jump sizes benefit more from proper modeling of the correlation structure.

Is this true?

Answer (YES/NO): YES